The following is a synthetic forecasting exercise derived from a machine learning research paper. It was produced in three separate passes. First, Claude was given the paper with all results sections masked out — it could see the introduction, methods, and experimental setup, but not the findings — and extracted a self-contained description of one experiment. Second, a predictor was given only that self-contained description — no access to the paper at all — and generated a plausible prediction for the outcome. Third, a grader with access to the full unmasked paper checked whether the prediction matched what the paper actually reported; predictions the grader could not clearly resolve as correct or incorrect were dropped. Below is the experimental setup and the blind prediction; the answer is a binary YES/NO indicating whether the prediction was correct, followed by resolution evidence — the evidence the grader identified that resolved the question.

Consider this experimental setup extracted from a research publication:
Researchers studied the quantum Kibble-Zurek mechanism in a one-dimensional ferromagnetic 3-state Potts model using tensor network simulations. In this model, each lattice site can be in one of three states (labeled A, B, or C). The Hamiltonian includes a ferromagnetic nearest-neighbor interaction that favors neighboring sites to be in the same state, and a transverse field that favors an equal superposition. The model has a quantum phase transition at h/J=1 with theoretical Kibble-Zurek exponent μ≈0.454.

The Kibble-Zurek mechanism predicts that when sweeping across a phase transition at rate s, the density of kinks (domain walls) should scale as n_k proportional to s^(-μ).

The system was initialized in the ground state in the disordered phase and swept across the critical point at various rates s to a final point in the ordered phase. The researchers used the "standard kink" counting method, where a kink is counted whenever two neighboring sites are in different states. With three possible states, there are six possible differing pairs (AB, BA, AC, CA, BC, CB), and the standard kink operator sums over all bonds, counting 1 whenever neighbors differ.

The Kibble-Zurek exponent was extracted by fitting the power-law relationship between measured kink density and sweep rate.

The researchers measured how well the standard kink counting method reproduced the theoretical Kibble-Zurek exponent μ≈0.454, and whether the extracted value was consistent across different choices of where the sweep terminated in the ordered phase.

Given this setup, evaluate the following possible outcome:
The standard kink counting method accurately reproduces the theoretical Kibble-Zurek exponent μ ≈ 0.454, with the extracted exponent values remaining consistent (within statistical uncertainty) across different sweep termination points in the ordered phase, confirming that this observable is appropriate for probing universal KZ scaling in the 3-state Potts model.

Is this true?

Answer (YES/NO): NO